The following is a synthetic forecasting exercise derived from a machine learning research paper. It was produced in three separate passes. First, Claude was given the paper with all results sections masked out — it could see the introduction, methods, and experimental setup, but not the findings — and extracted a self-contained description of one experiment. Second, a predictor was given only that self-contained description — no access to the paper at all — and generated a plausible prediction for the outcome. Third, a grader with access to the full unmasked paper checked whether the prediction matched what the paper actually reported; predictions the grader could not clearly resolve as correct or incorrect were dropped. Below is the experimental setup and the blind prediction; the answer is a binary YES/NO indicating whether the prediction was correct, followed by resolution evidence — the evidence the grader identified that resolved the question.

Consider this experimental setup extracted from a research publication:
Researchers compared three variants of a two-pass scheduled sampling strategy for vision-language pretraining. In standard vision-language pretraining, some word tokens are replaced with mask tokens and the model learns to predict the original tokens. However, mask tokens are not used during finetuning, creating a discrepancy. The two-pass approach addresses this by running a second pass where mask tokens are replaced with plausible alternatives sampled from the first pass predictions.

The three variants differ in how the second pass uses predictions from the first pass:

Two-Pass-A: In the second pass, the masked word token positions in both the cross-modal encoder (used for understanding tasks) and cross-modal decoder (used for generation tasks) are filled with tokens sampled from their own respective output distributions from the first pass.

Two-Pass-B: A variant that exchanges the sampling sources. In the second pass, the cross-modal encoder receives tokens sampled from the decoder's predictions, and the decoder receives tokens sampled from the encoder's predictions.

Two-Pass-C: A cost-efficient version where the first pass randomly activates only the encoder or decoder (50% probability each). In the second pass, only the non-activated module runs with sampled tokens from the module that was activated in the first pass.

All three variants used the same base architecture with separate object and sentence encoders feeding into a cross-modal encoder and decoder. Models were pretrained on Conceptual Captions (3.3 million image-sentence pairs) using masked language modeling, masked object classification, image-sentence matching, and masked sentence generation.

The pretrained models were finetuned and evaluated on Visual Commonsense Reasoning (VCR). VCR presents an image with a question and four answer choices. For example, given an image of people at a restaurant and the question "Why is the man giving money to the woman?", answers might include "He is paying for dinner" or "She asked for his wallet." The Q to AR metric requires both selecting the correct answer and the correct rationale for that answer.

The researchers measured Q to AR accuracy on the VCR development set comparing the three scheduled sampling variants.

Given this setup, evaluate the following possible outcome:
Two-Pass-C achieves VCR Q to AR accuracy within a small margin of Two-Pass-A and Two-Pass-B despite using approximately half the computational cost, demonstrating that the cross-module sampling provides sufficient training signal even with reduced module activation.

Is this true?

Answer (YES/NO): YES